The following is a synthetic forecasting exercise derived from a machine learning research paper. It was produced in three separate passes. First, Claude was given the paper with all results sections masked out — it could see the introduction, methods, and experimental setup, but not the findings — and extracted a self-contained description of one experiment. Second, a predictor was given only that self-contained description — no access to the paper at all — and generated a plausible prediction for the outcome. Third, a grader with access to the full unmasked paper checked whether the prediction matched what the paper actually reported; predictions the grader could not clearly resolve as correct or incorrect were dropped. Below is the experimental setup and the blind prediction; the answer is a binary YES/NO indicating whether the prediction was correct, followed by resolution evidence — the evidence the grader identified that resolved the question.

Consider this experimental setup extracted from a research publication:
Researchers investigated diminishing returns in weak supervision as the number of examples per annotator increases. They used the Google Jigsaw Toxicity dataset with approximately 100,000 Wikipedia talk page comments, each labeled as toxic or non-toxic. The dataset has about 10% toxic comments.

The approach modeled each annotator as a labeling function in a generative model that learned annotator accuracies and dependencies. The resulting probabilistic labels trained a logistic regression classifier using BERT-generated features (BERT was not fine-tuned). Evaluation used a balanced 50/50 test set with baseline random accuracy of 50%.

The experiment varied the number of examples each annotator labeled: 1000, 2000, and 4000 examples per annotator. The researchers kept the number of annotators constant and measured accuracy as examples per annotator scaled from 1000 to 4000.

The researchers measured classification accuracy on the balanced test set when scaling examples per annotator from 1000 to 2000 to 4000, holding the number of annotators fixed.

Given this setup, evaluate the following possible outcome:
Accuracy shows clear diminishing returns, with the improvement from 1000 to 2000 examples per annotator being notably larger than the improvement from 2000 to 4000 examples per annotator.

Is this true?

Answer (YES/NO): NO